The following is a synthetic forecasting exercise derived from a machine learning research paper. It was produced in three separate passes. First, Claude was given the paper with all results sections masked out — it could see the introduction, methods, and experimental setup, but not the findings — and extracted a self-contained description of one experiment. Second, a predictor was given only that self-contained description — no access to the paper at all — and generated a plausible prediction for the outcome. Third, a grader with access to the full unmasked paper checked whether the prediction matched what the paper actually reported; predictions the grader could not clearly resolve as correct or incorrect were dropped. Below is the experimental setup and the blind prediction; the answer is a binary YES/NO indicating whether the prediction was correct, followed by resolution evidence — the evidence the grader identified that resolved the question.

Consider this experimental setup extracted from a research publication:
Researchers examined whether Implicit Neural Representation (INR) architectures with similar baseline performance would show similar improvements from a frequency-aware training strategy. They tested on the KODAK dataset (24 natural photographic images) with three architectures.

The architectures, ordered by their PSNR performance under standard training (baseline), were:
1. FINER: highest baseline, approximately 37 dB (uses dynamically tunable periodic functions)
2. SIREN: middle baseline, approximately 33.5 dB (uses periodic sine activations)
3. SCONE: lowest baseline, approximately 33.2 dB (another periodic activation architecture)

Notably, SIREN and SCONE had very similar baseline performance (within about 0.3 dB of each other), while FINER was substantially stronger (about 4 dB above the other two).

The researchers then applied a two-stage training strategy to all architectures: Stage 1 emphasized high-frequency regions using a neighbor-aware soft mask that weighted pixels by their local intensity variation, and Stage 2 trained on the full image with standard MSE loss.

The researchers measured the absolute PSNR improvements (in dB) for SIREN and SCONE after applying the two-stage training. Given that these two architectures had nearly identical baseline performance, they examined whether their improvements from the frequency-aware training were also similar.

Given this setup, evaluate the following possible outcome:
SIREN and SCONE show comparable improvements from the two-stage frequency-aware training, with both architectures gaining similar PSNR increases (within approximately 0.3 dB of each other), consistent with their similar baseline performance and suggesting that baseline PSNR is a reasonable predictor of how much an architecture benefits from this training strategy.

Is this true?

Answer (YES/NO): NO